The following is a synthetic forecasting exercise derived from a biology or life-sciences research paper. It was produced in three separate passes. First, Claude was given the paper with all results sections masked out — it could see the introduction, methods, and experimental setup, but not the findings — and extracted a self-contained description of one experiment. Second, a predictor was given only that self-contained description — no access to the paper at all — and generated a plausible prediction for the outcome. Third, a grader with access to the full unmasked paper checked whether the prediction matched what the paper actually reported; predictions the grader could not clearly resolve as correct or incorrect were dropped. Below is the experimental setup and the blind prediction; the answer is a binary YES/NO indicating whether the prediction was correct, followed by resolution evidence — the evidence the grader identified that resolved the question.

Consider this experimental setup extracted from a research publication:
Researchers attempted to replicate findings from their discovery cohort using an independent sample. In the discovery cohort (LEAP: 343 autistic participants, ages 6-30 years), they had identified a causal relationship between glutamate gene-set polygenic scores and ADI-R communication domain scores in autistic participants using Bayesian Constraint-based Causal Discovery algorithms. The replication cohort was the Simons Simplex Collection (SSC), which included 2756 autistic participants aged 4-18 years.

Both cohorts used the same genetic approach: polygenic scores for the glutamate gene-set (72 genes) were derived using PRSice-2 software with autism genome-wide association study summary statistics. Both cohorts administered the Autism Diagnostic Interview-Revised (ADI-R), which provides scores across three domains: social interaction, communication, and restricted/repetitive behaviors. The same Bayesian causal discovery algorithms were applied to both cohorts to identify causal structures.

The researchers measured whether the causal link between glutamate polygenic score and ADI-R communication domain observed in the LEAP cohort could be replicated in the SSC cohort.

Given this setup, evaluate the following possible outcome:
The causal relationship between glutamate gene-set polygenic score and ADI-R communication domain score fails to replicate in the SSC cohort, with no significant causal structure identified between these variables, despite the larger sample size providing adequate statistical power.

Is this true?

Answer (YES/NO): YES